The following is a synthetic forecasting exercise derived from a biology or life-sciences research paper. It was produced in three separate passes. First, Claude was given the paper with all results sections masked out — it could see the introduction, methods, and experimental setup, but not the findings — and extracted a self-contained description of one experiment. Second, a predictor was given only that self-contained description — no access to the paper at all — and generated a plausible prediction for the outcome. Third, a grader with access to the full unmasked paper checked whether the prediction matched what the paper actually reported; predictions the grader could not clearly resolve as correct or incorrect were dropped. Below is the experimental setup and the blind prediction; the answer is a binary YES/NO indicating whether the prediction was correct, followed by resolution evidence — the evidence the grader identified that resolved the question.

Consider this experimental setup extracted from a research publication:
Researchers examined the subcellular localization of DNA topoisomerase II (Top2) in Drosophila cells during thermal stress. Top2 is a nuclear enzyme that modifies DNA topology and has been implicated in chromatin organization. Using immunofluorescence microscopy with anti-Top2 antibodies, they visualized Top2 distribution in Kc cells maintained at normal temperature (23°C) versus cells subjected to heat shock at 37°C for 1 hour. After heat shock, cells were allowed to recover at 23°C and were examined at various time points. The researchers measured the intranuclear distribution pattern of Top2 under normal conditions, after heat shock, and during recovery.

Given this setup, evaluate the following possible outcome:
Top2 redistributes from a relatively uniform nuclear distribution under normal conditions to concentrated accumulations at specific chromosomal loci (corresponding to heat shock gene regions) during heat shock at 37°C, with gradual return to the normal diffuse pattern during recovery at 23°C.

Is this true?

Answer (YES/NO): NO